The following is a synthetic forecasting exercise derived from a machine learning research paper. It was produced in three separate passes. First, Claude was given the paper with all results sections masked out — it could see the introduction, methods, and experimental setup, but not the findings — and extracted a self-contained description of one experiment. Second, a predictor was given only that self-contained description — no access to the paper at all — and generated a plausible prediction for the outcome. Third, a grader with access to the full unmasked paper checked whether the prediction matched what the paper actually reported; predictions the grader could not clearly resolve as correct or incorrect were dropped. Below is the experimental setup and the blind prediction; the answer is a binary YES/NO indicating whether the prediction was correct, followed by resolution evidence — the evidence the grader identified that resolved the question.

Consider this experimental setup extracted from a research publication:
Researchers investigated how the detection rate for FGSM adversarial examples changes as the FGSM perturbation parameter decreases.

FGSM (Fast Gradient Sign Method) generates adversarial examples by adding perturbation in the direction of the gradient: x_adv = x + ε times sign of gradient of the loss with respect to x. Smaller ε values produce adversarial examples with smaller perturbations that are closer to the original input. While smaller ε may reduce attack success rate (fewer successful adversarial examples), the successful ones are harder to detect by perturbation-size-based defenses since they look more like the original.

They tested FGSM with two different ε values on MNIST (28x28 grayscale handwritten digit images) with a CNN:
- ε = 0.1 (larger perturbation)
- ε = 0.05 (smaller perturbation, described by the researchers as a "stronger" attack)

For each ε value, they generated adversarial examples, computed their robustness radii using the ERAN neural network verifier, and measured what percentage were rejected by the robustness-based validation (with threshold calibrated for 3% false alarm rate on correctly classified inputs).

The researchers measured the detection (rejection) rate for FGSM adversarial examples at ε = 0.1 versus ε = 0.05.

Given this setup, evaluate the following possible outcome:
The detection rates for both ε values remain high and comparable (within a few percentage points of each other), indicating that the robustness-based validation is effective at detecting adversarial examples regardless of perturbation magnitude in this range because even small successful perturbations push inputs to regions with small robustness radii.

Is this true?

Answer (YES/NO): YES